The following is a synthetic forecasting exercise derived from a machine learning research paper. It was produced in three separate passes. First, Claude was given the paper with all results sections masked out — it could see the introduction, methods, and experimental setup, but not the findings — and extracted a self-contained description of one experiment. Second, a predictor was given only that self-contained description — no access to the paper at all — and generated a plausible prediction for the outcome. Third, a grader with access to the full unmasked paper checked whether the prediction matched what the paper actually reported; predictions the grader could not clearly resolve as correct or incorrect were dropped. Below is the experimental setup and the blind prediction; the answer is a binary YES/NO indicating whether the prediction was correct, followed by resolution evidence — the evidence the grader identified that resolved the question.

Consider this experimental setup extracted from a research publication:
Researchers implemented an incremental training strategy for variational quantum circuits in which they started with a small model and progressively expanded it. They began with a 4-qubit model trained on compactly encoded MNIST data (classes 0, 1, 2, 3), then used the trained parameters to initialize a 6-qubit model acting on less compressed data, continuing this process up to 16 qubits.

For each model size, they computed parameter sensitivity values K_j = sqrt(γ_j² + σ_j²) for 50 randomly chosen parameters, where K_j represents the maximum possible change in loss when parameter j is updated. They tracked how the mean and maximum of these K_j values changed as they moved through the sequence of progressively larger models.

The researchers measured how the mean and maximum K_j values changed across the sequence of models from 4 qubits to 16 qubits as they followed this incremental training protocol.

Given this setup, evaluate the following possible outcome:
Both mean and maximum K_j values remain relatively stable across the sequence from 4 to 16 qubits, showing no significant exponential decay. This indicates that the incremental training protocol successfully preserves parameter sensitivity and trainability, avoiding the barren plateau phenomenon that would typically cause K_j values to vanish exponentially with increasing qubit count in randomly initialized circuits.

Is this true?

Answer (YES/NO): NO